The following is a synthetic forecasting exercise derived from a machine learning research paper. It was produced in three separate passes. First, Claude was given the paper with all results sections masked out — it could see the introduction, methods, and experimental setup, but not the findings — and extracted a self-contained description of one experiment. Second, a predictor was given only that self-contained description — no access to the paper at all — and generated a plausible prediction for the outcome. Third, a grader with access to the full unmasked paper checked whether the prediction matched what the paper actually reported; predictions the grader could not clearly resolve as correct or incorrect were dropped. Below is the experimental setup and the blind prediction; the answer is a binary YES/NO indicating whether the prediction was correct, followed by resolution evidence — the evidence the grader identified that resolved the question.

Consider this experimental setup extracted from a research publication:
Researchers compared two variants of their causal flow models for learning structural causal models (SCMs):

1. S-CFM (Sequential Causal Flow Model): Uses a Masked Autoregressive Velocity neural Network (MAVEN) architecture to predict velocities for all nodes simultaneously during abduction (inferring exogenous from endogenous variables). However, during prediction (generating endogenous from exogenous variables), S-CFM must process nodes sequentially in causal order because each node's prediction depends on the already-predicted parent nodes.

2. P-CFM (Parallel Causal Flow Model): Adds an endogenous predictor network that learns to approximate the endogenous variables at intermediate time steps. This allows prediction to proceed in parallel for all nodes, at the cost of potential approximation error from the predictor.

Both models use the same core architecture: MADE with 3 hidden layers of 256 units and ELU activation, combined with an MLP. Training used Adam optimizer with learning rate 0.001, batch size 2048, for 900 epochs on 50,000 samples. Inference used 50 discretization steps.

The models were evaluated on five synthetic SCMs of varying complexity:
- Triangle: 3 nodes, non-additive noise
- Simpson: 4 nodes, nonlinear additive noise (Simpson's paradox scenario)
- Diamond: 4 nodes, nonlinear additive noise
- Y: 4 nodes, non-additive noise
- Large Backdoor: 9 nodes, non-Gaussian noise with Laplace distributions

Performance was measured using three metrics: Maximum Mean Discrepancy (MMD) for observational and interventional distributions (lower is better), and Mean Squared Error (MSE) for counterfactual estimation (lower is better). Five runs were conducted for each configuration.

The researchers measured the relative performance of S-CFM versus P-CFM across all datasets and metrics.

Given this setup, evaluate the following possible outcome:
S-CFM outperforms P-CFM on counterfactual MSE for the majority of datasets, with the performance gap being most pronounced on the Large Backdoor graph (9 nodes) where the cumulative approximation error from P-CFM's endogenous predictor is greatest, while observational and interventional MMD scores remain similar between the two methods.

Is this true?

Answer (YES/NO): NO